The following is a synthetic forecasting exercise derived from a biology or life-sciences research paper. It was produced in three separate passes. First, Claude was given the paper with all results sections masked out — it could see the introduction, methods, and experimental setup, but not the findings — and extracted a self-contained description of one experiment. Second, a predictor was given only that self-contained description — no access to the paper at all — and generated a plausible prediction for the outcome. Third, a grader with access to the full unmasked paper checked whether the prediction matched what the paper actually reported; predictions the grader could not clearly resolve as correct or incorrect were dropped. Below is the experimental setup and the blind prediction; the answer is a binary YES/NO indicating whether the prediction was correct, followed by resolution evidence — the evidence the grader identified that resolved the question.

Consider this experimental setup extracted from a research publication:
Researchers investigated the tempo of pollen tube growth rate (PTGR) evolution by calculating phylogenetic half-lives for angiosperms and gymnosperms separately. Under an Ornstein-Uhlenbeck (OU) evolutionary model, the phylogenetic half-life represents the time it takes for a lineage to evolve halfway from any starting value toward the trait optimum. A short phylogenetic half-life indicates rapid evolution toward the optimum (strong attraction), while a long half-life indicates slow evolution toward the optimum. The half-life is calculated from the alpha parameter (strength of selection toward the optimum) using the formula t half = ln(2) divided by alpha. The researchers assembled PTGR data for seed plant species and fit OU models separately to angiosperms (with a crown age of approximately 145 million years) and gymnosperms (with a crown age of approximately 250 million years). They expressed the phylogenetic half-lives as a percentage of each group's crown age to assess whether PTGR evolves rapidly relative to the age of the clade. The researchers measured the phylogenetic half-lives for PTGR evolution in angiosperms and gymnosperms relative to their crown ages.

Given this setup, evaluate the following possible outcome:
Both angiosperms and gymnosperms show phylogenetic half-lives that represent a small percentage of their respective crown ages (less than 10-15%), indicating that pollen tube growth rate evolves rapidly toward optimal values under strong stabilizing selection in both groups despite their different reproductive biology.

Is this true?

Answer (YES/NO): YES